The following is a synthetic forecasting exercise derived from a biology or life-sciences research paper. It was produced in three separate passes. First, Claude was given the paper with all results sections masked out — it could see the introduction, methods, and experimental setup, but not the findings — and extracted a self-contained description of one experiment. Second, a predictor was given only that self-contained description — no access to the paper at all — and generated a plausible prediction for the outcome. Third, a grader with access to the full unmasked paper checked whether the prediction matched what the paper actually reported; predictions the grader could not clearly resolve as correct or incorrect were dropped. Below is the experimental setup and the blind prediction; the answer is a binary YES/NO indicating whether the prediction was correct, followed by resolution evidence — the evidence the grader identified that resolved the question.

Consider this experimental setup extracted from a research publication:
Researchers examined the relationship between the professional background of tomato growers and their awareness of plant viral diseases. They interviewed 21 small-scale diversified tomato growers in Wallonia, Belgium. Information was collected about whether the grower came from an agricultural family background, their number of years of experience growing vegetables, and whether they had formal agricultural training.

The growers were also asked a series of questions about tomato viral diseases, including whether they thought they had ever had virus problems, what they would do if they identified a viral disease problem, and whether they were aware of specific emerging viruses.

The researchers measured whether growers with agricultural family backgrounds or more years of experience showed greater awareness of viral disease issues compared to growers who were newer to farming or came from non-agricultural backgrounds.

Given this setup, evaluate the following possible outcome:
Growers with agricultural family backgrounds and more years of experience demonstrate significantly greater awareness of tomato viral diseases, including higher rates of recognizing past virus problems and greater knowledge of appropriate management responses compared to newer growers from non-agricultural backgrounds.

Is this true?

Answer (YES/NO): NO